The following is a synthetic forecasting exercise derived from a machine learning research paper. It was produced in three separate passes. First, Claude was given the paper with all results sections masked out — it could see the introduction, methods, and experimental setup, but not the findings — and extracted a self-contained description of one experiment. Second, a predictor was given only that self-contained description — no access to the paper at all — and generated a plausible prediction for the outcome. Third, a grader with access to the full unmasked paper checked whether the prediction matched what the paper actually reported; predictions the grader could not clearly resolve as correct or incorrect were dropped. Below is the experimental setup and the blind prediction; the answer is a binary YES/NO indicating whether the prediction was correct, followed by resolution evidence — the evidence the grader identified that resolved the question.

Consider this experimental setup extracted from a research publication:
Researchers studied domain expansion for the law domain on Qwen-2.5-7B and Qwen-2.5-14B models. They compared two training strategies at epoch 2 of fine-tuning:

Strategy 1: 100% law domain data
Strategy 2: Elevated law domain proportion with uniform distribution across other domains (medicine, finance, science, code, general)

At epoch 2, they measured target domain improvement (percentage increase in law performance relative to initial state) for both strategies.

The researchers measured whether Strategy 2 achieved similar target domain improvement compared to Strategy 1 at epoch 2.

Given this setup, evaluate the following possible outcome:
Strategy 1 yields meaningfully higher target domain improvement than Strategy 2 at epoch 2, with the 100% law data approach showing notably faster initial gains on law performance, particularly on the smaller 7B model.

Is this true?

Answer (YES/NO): NO